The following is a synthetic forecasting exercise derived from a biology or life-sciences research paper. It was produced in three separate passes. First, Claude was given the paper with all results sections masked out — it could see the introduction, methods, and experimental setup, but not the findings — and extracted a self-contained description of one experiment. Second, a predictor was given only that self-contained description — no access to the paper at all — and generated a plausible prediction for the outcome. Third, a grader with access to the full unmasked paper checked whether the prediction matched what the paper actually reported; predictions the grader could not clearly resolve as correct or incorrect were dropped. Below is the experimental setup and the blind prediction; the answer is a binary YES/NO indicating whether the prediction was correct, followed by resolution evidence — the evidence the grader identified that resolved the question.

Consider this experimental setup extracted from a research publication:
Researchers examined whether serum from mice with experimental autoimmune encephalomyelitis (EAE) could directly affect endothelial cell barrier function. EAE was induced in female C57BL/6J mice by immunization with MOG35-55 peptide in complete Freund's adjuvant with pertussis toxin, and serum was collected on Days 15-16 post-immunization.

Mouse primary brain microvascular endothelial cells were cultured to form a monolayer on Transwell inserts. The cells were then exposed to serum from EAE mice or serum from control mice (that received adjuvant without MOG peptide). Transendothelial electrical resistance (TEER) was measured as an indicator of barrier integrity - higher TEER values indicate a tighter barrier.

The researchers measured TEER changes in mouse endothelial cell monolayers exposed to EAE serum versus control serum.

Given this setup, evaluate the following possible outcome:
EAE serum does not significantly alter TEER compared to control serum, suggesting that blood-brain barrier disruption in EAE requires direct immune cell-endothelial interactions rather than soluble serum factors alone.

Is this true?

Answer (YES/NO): NO